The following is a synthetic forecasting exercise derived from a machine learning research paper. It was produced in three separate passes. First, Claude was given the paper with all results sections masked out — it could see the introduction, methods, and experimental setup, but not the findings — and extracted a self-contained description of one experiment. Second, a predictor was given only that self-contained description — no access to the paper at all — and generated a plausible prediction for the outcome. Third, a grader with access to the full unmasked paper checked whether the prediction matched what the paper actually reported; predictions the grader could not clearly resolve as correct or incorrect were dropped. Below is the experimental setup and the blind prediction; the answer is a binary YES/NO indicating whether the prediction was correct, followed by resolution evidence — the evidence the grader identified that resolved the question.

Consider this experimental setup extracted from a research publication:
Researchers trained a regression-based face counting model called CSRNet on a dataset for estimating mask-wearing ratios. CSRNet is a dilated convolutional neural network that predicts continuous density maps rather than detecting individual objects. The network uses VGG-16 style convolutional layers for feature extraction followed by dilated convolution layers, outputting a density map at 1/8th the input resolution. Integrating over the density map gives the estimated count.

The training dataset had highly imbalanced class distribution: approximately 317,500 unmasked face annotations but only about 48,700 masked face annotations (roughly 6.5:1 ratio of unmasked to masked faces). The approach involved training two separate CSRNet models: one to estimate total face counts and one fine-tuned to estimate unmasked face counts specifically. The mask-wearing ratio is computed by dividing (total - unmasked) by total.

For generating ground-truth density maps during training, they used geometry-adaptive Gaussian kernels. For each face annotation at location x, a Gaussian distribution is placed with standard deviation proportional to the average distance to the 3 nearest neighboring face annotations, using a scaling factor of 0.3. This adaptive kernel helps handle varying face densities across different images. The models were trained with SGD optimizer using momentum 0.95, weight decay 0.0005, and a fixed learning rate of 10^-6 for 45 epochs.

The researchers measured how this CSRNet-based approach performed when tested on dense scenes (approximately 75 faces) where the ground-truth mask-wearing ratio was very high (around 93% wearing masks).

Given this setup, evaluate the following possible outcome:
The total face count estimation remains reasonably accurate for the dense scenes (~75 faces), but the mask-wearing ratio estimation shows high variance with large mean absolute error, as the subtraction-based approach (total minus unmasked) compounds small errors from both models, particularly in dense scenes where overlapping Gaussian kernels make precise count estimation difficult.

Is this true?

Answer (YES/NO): NO